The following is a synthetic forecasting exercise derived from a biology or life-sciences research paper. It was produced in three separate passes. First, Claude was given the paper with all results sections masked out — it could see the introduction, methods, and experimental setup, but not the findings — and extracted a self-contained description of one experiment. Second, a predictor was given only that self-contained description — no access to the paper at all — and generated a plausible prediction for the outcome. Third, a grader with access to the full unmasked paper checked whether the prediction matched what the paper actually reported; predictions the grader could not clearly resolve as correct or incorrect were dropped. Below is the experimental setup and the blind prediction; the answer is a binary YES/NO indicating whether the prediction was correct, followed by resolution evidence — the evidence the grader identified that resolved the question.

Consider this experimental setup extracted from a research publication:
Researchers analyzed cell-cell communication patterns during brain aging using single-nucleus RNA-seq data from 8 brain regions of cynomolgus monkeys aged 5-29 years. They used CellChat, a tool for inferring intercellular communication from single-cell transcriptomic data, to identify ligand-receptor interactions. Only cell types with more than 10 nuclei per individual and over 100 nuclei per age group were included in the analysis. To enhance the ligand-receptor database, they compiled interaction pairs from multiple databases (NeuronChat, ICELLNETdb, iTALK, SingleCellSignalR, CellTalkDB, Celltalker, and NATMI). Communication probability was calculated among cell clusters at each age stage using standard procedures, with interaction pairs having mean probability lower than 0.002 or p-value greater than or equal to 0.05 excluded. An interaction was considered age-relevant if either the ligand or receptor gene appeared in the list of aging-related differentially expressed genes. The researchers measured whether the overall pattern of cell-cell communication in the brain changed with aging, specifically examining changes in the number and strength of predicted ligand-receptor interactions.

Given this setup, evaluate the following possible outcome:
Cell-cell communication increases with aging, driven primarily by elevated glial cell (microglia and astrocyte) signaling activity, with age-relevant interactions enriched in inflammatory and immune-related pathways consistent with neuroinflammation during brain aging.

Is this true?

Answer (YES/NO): NO